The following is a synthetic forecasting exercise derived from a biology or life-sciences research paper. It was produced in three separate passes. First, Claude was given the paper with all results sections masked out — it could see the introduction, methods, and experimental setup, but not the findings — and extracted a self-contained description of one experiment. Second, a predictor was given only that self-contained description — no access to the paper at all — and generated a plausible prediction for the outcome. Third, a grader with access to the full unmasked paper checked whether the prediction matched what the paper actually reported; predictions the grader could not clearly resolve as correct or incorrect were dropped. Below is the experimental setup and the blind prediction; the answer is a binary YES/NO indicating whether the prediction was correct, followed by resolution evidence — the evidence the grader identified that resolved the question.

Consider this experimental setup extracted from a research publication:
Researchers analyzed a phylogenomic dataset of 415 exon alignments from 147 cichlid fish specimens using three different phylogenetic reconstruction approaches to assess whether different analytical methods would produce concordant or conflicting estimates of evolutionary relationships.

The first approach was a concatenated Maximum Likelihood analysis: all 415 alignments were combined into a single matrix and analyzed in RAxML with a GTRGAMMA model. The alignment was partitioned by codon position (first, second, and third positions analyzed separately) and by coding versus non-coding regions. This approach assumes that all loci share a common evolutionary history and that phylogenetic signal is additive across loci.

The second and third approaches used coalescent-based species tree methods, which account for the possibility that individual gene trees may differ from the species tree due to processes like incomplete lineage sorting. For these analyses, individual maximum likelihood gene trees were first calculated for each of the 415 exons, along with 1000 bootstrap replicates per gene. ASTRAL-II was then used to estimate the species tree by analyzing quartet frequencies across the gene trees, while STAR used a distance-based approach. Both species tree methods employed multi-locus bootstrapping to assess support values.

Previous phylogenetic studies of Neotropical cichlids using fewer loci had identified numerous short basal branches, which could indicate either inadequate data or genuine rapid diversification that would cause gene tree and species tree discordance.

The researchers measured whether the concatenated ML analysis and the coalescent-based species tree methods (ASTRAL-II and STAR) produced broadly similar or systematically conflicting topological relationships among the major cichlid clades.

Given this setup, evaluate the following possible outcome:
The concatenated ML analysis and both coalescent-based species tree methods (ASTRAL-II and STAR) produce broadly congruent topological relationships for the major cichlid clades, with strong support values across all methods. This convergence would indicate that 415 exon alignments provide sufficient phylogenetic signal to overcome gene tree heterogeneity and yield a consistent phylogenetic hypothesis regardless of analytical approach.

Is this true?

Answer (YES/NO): YES